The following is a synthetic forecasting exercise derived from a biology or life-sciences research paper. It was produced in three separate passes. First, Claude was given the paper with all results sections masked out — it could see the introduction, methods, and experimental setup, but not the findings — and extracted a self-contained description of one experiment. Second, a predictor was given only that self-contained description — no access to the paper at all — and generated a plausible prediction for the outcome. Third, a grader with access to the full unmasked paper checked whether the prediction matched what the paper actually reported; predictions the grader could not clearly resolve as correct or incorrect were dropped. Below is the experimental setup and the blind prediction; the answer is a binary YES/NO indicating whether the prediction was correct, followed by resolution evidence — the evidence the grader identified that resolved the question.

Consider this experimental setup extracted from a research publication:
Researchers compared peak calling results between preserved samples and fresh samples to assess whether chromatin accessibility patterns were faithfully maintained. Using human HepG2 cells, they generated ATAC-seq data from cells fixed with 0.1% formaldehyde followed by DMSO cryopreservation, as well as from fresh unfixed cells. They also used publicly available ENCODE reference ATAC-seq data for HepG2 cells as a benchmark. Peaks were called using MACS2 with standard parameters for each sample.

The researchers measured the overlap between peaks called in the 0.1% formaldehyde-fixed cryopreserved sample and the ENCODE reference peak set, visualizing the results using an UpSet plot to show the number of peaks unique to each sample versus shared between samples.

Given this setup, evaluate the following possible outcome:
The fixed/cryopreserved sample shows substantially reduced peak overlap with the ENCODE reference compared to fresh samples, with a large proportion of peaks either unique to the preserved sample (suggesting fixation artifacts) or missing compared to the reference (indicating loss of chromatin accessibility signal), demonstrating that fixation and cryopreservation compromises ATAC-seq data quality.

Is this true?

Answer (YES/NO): NO